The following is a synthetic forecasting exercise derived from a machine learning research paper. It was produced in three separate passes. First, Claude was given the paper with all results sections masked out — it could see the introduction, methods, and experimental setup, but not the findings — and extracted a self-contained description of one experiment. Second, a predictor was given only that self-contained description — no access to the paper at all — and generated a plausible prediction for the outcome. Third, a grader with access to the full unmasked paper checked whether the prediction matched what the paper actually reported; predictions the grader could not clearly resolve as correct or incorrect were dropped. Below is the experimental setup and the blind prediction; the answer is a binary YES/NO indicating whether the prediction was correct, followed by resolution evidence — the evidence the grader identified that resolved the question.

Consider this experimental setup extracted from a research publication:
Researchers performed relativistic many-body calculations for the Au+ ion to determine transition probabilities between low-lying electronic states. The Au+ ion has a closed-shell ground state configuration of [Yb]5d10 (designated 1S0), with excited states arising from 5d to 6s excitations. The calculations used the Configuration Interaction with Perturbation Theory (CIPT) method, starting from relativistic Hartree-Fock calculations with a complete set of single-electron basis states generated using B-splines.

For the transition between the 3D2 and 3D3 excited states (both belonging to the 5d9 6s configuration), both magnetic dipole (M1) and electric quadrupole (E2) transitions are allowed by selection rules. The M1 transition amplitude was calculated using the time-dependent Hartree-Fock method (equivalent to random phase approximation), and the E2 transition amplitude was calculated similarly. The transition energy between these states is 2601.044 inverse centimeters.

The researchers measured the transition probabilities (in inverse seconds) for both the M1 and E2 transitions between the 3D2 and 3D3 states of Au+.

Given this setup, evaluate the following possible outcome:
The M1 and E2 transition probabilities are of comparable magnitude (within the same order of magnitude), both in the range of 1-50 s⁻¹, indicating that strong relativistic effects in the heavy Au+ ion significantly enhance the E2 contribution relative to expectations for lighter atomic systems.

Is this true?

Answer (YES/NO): NO